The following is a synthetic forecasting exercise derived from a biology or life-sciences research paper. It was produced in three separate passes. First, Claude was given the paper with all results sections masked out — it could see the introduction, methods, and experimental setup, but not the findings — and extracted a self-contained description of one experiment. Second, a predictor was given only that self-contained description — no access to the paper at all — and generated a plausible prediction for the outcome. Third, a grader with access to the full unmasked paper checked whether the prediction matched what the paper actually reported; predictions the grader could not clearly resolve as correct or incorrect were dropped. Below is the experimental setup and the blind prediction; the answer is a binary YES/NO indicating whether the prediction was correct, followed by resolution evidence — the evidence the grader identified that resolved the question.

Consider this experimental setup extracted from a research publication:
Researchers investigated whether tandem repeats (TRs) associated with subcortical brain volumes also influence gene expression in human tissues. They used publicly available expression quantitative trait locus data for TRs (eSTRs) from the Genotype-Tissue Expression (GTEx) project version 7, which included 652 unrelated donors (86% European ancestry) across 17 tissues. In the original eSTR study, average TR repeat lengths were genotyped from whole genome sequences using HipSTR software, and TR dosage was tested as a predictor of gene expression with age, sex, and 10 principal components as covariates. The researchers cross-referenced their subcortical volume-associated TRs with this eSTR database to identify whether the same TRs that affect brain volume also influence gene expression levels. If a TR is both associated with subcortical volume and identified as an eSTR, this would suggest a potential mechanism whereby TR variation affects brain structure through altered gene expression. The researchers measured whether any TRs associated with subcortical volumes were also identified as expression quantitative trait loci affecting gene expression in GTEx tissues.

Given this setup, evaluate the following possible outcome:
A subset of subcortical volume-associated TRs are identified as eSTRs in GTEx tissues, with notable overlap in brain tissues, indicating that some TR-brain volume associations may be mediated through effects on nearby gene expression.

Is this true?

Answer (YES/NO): NO